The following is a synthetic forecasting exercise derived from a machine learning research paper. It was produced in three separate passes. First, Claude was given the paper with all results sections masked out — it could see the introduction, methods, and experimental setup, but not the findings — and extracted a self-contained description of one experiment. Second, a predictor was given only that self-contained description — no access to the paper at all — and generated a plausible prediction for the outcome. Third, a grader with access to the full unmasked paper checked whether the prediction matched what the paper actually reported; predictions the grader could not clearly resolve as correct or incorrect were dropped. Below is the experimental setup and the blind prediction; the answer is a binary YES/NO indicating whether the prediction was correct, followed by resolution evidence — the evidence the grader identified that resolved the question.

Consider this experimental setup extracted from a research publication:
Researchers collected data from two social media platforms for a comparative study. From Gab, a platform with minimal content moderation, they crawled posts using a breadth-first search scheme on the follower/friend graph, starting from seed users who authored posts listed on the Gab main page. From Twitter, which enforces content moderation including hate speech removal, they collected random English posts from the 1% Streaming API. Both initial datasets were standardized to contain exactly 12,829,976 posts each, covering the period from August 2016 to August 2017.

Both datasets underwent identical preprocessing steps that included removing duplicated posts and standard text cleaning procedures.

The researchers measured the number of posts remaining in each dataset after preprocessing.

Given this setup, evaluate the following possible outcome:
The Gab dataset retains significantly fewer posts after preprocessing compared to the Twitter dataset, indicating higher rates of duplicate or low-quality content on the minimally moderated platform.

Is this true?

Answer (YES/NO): YES